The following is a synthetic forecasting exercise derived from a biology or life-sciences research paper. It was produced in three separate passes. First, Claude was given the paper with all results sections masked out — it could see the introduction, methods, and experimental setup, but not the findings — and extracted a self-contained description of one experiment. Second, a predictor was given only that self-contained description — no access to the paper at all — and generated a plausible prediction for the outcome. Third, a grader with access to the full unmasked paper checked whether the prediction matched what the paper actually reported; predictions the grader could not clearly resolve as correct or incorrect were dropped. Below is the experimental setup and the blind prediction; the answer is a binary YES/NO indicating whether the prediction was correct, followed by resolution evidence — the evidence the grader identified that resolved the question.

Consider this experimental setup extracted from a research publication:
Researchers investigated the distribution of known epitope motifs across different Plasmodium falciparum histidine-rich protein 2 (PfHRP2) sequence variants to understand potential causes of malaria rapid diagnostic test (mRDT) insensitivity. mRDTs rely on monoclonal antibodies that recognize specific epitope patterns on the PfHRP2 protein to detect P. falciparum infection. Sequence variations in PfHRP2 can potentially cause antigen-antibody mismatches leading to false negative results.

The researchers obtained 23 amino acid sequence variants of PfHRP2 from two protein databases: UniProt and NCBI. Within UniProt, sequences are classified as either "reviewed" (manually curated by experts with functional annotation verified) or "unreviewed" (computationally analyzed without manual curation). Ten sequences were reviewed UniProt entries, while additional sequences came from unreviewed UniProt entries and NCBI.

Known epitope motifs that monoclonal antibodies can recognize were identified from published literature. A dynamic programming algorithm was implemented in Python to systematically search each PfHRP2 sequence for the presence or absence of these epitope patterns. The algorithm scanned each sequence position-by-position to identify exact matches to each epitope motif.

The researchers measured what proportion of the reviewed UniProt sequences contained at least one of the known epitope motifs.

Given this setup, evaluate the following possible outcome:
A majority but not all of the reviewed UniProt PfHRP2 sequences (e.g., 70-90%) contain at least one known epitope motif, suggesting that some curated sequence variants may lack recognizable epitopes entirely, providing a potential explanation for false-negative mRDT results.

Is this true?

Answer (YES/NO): NO